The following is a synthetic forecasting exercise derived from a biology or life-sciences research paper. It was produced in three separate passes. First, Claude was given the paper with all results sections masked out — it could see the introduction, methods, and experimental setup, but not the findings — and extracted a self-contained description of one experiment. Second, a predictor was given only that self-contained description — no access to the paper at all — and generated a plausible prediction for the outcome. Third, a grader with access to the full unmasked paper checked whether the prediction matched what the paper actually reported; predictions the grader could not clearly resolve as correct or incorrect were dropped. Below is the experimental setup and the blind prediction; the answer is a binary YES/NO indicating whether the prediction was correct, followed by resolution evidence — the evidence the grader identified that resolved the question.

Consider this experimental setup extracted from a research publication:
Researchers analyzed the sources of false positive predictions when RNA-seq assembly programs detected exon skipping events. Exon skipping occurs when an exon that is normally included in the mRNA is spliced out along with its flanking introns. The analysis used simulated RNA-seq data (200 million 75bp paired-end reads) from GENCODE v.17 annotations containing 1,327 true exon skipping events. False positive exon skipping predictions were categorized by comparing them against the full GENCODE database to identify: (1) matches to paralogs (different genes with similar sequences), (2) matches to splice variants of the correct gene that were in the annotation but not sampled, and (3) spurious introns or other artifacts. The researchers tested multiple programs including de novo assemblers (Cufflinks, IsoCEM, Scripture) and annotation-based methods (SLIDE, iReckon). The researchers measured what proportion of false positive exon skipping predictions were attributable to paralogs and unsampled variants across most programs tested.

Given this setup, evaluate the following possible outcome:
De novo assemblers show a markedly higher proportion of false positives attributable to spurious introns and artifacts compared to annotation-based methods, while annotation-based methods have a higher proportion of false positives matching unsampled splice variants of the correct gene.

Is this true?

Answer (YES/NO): NO